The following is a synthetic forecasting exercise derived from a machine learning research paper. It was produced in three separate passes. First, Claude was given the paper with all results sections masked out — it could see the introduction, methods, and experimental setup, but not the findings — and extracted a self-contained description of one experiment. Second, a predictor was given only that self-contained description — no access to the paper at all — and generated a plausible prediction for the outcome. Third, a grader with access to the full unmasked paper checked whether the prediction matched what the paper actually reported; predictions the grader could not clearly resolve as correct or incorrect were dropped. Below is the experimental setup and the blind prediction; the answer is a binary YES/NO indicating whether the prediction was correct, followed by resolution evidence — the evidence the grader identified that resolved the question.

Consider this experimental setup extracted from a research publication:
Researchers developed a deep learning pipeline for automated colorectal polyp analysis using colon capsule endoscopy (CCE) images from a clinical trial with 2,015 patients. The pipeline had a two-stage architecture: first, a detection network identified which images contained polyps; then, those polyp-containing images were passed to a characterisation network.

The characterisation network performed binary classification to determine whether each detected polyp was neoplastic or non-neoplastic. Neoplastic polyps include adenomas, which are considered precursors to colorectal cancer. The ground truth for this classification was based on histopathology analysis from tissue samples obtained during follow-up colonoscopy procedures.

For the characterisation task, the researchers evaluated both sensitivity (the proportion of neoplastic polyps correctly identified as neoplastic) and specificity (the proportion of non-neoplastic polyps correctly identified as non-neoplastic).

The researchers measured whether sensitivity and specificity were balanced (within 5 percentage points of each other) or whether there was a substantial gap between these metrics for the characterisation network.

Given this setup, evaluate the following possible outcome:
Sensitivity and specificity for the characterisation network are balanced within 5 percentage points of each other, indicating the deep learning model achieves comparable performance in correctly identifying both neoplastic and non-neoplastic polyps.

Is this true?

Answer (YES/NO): YES